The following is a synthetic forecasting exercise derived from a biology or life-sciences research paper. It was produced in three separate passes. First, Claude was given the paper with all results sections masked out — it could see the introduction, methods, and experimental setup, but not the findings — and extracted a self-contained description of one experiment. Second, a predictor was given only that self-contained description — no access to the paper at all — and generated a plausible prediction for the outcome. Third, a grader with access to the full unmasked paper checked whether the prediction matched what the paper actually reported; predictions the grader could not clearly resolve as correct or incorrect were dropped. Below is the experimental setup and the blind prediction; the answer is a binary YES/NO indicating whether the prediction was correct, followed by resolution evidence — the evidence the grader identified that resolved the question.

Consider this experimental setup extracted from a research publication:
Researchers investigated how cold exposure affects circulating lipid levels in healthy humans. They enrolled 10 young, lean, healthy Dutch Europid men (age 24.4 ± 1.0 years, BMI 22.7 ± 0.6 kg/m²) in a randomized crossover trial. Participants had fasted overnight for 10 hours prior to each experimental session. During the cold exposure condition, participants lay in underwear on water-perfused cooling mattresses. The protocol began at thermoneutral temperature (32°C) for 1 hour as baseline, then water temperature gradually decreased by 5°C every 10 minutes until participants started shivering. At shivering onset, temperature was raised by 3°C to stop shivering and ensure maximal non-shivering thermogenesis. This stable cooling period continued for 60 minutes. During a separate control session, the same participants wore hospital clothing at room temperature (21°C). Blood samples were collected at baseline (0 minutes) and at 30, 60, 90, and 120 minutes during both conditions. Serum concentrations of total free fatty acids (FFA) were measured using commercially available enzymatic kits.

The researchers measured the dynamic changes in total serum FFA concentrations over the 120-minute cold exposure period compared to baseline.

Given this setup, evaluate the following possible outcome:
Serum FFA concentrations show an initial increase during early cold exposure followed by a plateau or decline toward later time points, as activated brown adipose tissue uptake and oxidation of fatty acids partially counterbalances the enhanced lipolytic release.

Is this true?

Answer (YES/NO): NO